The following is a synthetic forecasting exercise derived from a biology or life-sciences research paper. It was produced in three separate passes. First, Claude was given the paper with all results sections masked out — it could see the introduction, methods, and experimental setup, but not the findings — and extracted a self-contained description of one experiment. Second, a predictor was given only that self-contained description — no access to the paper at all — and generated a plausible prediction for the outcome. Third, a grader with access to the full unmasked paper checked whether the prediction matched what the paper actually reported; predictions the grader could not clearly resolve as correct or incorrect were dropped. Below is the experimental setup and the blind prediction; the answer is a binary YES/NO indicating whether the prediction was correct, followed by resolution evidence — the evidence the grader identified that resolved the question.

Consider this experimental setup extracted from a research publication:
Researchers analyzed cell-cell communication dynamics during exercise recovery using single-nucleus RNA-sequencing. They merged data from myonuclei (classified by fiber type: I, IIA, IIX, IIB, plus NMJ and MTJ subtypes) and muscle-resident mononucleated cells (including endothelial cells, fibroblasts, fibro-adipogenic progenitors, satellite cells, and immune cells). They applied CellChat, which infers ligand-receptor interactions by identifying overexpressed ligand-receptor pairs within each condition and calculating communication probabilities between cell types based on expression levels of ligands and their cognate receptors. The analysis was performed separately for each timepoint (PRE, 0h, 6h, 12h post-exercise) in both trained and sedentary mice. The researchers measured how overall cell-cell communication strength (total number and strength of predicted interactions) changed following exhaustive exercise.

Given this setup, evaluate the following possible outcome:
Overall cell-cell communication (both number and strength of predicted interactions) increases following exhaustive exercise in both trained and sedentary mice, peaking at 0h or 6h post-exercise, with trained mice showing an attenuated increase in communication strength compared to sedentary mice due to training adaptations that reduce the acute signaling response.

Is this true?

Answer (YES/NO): NO